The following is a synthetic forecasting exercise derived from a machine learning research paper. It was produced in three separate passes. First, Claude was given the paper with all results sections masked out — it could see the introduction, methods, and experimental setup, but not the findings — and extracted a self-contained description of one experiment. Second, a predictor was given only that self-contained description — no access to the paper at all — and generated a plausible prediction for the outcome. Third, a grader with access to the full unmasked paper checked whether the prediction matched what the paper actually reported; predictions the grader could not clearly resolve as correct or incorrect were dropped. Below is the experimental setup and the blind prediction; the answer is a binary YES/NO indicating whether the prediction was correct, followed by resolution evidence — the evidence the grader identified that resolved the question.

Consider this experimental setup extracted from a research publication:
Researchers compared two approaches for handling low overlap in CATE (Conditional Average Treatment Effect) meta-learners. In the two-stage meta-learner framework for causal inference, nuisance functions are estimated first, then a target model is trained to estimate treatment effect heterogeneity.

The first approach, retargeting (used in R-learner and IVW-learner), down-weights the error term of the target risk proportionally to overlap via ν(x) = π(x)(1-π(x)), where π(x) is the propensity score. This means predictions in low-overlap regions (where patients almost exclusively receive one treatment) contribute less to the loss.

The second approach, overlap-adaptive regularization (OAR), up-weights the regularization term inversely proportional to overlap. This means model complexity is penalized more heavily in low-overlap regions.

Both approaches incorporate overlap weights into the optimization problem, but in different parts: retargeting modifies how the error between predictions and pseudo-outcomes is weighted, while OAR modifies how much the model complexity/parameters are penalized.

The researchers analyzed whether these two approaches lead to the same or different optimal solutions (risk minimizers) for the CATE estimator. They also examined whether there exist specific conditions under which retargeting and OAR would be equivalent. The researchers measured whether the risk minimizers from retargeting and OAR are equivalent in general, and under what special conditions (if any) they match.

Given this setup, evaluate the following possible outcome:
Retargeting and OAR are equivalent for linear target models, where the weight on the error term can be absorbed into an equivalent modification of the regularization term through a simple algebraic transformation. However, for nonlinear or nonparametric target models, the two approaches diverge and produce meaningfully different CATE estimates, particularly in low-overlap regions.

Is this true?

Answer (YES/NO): NO